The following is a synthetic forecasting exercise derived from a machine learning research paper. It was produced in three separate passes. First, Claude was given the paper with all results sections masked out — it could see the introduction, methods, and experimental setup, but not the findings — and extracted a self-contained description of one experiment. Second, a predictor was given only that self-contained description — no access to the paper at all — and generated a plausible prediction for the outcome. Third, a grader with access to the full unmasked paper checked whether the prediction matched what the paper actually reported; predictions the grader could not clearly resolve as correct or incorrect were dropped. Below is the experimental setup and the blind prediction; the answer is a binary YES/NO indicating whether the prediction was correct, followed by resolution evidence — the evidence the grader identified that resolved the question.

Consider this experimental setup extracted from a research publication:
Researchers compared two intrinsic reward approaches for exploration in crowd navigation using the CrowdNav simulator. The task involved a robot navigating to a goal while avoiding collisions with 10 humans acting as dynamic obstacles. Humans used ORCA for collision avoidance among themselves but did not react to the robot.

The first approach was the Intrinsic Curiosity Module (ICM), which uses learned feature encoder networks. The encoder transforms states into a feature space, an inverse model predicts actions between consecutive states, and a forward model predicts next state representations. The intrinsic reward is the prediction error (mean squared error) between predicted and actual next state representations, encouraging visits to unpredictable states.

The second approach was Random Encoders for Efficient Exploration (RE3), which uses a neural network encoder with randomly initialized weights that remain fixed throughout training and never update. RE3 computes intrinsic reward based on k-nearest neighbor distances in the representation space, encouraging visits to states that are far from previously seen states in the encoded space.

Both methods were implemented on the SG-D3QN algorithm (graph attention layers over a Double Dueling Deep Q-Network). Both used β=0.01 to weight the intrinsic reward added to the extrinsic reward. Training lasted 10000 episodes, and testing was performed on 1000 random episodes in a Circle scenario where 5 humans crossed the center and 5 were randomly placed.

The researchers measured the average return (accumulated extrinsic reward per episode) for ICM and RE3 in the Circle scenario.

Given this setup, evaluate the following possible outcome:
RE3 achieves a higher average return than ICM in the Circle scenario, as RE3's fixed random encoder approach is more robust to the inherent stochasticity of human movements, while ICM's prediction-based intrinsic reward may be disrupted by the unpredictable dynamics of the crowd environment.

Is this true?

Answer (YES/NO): YES